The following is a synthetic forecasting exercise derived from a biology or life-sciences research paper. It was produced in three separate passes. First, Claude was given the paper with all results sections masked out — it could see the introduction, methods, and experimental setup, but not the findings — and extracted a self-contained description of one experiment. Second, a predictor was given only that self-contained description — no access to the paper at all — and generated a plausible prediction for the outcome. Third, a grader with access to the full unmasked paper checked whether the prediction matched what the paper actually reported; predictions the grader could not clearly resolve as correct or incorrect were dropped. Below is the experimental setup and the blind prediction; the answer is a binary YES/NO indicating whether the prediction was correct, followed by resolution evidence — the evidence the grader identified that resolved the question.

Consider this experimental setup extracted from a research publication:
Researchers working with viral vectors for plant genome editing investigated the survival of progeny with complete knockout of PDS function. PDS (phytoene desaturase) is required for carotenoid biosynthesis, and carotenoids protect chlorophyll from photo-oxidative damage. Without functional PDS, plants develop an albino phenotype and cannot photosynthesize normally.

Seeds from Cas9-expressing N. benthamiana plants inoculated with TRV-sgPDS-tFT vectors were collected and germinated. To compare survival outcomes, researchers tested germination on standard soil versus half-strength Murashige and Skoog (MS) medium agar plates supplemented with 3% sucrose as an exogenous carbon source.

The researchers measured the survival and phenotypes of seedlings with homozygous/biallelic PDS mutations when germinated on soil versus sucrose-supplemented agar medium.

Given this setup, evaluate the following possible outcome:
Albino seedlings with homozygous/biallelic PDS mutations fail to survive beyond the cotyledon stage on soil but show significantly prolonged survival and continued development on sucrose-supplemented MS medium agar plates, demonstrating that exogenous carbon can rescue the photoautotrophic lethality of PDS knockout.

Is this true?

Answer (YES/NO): YES